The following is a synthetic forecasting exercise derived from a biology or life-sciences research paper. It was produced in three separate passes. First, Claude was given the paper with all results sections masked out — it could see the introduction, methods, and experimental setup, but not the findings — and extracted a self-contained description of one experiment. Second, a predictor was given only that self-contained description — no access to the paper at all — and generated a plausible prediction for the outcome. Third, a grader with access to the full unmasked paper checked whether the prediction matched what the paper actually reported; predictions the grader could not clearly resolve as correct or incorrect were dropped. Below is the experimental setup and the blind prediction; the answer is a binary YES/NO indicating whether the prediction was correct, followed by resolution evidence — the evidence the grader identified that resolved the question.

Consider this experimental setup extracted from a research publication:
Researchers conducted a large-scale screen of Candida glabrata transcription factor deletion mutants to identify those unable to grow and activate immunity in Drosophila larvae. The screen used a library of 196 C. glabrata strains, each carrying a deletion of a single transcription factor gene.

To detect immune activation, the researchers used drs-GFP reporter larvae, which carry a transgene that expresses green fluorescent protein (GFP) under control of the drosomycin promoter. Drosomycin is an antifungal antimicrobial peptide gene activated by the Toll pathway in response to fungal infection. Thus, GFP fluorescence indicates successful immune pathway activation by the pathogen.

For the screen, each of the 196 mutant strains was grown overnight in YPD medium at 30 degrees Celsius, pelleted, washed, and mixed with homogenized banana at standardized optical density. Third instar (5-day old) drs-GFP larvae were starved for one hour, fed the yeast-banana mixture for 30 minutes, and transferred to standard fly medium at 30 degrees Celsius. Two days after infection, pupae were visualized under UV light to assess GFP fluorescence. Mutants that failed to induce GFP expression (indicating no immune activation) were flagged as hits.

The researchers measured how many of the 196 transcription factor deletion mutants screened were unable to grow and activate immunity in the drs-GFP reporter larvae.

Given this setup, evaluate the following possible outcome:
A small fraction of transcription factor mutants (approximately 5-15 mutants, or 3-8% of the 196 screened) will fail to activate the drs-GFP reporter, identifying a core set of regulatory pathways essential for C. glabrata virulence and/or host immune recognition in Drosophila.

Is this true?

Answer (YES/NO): YES